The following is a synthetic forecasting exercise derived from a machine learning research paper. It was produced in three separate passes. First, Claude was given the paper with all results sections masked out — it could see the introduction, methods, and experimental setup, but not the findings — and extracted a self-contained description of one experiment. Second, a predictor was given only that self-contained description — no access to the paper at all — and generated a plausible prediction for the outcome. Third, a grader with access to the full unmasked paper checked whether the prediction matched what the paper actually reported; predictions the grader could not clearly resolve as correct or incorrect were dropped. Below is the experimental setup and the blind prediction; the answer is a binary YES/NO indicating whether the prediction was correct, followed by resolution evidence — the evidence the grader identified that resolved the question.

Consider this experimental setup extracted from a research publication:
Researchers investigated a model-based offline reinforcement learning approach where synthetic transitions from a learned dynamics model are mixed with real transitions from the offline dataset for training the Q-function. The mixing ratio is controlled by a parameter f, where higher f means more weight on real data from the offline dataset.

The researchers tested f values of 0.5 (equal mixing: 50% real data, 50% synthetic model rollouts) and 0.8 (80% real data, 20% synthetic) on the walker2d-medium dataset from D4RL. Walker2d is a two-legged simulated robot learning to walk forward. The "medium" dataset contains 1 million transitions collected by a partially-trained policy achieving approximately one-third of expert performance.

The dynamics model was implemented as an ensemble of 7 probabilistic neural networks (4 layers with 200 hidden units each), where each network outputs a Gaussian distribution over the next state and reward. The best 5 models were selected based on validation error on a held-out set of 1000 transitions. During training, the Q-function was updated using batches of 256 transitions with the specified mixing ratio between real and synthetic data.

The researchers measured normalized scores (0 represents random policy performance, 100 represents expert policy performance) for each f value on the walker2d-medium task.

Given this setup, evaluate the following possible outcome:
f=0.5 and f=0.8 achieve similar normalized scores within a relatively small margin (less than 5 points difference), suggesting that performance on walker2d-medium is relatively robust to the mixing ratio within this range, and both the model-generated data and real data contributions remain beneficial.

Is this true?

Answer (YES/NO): NO